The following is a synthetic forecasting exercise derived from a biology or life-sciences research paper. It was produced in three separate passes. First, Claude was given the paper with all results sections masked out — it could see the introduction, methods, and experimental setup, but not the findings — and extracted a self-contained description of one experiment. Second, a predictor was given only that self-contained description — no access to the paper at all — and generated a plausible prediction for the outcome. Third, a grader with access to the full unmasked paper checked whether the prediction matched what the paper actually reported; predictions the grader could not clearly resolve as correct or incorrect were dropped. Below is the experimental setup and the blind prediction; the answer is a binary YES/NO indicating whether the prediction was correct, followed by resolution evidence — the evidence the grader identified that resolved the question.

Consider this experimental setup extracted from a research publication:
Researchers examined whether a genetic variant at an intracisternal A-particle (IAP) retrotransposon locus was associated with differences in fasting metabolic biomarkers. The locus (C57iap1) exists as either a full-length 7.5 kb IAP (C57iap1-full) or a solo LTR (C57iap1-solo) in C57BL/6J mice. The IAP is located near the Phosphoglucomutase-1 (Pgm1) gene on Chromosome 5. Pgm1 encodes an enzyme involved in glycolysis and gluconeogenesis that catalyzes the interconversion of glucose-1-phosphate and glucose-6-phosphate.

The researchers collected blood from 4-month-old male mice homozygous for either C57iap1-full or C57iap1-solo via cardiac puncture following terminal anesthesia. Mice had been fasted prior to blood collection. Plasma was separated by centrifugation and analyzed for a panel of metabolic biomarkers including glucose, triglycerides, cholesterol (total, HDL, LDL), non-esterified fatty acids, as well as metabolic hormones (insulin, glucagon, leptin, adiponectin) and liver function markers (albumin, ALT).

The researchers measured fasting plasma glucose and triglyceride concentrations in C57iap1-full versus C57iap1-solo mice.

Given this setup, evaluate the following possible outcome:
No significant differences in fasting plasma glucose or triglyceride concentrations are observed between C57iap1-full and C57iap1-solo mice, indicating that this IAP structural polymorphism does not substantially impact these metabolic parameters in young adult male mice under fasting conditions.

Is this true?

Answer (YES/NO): NO